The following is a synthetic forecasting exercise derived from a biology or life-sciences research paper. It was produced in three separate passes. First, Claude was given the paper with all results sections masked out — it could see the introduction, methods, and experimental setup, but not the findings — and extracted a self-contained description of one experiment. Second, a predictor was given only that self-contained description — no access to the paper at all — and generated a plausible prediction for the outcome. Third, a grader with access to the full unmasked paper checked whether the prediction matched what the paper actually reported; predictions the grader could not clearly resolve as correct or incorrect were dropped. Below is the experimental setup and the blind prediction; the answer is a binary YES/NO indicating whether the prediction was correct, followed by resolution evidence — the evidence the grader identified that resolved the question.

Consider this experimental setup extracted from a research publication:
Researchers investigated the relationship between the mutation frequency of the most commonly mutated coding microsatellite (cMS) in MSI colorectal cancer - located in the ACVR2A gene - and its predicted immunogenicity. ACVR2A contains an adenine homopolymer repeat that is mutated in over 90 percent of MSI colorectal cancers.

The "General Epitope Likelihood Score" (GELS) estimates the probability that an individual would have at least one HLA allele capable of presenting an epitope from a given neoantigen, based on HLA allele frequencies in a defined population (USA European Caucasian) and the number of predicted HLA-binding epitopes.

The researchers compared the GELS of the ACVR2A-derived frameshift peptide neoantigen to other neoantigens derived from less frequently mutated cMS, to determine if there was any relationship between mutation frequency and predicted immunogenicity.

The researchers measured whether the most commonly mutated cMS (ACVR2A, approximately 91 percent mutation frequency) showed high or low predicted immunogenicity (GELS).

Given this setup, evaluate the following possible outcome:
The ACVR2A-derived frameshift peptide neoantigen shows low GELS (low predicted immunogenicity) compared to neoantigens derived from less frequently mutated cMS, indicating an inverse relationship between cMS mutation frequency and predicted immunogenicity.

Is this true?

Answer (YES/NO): YES